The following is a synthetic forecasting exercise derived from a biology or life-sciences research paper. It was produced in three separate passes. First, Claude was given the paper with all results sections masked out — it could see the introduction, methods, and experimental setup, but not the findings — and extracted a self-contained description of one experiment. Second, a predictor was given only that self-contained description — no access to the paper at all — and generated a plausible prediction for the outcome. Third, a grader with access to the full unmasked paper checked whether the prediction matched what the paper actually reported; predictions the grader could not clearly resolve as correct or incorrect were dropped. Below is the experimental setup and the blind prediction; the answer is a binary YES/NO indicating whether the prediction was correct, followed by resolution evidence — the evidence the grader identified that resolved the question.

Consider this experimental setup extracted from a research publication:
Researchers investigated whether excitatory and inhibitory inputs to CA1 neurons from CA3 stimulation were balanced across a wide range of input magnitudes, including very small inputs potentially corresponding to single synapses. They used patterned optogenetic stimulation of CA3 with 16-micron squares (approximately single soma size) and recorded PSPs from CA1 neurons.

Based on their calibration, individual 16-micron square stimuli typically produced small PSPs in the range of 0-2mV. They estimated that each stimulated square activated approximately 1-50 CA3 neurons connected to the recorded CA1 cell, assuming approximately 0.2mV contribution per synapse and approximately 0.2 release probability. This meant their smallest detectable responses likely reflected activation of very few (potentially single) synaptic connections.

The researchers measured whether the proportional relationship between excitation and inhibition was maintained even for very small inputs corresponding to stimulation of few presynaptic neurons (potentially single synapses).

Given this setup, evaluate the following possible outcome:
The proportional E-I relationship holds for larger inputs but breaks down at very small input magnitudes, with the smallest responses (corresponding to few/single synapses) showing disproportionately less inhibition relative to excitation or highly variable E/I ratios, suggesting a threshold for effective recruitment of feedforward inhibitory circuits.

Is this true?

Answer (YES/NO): NO